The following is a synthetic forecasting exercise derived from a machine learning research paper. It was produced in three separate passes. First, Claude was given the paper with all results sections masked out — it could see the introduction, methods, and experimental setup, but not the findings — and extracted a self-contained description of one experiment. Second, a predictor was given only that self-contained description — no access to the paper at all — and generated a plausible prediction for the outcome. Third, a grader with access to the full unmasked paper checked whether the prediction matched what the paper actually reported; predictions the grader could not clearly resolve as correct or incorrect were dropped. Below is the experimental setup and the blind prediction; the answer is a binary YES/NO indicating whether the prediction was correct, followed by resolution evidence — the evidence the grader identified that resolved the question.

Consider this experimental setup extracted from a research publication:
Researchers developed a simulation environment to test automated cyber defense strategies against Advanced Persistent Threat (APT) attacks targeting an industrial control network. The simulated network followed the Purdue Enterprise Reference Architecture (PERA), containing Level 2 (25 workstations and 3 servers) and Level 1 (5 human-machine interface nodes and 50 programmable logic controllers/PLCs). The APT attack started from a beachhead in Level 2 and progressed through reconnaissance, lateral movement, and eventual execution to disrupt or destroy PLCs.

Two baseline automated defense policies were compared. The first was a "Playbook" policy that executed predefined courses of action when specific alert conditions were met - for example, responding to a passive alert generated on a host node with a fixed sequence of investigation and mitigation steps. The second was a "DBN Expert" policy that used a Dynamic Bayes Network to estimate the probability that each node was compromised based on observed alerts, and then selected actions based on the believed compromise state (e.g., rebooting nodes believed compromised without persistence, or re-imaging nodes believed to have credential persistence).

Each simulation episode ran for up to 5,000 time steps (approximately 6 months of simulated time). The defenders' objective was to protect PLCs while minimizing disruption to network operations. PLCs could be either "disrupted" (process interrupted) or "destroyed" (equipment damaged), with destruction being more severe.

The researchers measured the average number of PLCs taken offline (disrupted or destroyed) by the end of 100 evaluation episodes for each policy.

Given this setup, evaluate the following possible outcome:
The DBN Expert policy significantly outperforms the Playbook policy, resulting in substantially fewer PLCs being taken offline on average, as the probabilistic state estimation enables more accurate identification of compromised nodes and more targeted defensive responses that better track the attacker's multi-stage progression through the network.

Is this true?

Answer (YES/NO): NO